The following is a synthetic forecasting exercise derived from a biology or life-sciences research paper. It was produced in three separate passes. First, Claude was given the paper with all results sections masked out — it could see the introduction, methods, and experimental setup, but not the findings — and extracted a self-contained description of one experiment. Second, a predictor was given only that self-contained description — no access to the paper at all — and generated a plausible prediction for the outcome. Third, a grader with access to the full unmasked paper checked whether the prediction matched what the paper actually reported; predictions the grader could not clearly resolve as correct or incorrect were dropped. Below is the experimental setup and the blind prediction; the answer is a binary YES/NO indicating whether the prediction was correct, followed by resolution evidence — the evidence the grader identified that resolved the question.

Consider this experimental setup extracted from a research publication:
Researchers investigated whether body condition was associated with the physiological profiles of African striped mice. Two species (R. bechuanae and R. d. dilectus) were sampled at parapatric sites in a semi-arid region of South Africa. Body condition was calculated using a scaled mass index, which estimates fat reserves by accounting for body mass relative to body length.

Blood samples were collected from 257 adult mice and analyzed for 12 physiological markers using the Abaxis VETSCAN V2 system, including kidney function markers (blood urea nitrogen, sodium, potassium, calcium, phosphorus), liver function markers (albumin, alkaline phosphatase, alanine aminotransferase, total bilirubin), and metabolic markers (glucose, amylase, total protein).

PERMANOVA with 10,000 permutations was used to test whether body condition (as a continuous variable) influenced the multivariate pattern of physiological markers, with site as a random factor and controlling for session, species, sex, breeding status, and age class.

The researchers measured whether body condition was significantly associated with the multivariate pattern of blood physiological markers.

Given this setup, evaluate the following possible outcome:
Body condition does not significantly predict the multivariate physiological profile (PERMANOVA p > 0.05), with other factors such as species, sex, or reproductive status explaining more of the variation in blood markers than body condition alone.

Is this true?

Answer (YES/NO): NO